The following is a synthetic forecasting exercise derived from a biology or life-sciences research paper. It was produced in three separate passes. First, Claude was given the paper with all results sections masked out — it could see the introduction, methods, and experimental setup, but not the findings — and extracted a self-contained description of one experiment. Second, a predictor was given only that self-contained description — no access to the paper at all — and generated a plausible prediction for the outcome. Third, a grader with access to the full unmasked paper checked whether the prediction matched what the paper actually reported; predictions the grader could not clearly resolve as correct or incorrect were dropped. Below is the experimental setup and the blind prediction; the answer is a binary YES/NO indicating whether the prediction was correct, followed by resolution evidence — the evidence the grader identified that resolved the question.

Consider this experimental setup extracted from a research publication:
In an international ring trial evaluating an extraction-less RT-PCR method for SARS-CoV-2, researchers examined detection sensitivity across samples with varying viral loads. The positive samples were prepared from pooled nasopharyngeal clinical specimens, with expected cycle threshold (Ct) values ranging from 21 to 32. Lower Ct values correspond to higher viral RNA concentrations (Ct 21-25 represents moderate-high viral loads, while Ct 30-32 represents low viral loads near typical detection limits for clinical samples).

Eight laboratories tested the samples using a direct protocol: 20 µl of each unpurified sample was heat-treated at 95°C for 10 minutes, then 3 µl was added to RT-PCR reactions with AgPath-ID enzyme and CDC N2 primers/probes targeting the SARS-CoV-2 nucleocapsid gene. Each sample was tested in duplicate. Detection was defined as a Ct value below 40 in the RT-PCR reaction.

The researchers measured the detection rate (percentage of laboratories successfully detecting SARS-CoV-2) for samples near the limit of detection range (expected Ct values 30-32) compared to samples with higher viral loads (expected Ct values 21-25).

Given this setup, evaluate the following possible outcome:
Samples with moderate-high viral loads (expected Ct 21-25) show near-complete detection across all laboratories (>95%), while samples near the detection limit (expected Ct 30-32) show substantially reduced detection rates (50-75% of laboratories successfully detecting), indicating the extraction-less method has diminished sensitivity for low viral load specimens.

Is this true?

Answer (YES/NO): NO